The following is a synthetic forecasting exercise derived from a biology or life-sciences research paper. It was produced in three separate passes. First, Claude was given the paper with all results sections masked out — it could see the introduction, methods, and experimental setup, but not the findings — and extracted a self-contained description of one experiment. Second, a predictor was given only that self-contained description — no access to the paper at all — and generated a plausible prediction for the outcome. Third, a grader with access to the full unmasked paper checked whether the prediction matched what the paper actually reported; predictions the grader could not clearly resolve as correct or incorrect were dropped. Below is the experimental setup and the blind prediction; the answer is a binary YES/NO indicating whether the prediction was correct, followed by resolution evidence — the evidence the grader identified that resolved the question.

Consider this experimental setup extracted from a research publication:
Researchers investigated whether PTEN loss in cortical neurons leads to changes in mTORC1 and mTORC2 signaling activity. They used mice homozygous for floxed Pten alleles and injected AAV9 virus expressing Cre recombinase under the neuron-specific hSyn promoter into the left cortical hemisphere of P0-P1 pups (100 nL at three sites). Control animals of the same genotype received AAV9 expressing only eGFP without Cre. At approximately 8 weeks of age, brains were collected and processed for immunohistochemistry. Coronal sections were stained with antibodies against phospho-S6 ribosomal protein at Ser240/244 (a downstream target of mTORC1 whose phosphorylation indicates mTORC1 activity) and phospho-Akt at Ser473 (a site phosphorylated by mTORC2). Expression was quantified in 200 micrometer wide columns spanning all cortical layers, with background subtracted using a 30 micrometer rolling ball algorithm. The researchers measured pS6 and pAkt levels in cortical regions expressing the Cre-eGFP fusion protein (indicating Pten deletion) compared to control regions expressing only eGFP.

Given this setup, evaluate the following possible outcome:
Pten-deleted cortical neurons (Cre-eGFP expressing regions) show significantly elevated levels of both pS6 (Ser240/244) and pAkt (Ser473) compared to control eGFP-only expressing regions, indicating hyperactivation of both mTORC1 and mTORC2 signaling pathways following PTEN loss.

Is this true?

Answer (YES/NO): YES